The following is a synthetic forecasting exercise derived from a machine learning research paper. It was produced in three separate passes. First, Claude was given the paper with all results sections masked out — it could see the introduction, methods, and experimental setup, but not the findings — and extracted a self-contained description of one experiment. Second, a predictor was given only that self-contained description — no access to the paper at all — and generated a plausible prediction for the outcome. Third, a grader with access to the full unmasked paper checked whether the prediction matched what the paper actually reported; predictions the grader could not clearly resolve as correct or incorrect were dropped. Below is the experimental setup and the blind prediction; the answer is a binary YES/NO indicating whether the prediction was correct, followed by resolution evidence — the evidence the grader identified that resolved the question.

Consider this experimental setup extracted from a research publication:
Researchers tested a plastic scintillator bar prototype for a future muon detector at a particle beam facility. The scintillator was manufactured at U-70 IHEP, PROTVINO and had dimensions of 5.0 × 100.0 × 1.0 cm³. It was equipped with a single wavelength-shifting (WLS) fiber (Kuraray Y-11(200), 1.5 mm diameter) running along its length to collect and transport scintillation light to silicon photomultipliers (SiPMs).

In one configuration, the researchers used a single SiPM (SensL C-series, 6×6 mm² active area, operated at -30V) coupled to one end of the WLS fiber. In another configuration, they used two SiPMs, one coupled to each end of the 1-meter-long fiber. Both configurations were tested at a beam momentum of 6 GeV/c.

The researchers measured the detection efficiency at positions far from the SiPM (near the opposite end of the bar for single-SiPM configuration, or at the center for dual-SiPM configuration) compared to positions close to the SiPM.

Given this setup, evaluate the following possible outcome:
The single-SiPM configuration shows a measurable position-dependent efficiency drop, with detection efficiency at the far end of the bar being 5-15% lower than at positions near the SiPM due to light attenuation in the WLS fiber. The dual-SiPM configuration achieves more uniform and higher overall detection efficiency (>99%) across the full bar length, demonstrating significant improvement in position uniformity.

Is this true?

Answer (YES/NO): NO